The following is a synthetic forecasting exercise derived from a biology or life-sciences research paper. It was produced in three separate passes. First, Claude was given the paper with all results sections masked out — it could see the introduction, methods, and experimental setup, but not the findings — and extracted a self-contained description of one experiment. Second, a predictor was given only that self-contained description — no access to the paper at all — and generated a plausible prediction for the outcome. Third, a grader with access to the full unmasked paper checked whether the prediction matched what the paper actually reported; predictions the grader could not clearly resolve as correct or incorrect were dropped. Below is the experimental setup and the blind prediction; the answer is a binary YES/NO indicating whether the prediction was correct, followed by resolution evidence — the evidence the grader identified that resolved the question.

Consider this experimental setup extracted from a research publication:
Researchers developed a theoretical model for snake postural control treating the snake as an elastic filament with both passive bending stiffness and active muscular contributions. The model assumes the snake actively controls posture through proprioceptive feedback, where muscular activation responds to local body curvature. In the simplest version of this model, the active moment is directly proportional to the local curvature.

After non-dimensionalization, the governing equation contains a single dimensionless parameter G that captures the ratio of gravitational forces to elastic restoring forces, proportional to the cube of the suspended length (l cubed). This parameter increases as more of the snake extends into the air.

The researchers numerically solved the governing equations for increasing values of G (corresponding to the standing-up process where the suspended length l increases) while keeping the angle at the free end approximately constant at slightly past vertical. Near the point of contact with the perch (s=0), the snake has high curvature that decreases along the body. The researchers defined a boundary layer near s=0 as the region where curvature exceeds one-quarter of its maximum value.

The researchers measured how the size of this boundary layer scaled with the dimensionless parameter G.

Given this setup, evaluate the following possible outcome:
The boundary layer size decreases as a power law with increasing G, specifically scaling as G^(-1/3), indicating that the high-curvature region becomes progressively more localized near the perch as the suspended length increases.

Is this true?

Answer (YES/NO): NO